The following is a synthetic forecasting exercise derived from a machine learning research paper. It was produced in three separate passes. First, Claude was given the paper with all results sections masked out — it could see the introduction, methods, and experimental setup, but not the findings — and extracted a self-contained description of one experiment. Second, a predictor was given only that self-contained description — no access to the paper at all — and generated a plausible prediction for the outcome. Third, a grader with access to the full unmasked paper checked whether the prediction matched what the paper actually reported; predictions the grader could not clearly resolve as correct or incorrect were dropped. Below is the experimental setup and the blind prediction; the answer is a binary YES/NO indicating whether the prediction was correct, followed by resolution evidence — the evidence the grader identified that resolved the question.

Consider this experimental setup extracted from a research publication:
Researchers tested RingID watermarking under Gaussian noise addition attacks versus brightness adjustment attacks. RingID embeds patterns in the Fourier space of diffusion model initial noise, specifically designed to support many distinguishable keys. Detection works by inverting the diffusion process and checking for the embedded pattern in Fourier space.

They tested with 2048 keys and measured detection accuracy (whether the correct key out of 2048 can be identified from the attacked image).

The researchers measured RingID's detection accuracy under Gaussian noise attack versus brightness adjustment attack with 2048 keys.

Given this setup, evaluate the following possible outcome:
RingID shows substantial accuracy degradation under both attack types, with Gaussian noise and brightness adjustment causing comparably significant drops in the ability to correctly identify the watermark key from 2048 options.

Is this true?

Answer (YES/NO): NO